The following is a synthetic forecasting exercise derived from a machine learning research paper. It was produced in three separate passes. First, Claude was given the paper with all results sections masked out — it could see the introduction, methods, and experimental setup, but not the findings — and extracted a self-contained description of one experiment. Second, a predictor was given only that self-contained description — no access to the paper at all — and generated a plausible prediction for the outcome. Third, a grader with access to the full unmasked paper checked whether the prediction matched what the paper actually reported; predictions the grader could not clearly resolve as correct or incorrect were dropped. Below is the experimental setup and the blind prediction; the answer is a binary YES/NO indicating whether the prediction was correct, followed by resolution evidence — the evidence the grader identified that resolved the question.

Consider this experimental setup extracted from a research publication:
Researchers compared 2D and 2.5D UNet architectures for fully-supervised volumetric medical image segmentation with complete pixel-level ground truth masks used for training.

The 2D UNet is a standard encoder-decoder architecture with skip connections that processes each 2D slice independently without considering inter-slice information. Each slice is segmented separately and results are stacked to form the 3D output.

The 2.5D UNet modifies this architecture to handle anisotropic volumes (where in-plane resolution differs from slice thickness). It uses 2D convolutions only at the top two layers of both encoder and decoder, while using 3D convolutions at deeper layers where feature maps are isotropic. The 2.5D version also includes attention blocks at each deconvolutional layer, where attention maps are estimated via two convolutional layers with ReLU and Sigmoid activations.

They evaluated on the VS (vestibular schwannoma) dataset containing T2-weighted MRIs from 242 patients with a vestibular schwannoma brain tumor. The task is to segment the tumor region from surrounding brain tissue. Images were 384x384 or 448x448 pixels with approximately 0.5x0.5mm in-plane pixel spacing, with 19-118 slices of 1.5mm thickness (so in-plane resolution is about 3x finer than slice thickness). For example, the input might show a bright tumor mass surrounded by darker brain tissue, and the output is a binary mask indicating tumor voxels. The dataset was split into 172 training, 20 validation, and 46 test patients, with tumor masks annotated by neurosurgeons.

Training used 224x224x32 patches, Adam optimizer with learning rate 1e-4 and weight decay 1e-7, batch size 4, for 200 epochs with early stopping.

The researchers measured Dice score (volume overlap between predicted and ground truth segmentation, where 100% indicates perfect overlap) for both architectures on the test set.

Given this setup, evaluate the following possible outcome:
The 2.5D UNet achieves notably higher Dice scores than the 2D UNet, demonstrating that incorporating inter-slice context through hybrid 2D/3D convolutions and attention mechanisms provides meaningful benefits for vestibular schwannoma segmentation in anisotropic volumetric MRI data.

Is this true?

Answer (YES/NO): YES